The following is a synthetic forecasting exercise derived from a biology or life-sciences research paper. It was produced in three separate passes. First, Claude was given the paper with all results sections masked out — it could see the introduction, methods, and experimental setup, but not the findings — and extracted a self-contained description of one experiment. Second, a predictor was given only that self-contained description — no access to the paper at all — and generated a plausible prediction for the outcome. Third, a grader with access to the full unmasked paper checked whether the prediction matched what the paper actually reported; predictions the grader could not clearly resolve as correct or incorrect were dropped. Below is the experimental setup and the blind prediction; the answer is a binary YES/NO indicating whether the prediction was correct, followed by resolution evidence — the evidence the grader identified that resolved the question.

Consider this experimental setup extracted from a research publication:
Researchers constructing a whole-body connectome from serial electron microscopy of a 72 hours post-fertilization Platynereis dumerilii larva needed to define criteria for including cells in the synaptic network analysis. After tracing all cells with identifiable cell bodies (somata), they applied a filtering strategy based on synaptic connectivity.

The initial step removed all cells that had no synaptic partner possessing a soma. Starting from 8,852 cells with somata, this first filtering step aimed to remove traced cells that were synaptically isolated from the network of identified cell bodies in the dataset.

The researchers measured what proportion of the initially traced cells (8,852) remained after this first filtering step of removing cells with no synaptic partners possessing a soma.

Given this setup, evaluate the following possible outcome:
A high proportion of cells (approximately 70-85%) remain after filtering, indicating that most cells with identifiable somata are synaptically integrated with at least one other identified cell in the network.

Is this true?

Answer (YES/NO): NO